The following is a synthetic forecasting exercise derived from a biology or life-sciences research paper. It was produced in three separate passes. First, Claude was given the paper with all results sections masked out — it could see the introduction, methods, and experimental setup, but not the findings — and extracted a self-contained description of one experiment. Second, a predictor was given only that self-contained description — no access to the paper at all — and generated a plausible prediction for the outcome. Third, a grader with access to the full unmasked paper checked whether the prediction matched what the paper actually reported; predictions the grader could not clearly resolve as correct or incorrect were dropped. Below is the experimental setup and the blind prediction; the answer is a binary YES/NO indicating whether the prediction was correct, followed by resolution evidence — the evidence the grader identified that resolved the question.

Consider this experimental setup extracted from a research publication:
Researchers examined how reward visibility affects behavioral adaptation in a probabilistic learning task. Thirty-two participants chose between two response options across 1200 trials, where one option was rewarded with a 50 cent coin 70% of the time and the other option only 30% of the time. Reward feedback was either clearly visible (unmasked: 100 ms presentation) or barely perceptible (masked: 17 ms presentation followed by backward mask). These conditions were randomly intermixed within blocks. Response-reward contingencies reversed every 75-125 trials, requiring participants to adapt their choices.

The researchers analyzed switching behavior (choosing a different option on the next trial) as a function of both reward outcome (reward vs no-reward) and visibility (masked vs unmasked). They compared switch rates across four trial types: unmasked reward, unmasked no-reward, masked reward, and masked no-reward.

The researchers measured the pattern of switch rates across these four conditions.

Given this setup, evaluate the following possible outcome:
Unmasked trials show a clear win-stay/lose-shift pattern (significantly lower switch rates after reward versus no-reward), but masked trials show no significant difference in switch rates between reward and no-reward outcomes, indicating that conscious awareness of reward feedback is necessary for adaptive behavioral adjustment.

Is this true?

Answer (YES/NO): NO